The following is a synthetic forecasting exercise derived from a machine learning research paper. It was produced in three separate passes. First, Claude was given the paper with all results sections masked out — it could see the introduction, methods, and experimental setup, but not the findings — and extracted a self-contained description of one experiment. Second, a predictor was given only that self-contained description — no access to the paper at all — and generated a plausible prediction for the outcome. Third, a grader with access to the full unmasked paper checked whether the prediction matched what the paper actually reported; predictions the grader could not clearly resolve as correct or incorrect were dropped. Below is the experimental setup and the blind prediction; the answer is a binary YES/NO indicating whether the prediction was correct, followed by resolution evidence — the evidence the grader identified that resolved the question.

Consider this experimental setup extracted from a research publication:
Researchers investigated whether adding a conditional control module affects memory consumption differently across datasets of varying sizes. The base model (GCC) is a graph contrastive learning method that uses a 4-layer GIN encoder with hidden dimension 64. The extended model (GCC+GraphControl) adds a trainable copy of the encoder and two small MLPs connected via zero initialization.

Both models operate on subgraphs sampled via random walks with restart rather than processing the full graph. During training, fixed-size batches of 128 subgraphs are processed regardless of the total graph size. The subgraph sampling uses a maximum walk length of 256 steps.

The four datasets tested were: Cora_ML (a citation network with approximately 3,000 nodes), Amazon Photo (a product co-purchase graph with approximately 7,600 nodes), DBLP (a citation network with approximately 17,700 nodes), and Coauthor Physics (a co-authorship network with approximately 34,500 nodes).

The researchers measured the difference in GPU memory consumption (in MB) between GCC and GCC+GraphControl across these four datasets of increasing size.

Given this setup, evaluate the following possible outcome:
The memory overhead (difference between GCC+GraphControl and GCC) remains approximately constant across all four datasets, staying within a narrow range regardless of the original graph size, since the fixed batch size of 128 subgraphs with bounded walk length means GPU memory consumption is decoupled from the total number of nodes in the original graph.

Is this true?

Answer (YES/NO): YES